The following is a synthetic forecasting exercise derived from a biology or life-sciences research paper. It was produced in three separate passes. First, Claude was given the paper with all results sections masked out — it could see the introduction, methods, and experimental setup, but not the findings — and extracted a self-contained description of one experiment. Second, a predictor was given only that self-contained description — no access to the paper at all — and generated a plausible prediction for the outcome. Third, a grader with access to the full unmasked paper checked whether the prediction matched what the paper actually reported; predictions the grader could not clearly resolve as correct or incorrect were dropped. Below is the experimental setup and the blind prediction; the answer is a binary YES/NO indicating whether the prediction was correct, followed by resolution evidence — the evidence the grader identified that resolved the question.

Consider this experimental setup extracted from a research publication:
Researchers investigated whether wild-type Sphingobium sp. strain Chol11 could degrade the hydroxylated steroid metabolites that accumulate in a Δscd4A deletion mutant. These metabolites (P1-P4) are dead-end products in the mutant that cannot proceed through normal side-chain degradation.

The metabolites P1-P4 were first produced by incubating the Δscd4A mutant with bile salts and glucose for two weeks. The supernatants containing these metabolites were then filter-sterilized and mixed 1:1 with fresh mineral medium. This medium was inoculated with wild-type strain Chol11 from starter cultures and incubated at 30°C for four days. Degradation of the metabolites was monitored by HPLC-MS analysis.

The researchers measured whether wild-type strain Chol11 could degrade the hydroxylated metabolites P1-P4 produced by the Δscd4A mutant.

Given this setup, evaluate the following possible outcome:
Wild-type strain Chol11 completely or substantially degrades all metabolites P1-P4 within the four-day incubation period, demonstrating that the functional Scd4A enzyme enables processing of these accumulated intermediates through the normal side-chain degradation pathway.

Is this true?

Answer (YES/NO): NO